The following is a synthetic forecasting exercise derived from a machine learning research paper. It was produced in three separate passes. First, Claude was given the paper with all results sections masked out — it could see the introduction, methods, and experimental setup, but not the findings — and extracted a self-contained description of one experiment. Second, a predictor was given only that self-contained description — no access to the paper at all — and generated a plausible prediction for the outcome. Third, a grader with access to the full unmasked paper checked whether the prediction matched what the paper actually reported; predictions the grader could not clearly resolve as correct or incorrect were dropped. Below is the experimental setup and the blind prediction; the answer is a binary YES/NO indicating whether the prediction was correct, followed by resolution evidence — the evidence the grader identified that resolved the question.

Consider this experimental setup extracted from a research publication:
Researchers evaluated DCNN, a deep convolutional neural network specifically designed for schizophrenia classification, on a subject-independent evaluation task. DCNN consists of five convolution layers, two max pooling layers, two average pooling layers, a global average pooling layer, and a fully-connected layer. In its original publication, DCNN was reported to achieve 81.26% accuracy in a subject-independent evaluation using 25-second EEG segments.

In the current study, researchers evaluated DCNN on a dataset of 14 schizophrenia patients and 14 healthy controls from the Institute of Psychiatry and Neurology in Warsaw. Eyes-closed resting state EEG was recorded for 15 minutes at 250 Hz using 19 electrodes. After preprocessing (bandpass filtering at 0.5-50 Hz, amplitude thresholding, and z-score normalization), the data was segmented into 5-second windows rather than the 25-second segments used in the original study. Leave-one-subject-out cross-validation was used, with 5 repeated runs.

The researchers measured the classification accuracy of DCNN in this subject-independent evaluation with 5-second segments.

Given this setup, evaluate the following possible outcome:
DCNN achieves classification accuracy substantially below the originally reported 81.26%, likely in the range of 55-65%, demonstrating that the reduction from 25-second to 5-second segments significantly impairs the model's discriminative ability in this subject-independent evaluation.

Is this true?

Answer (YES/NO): NO